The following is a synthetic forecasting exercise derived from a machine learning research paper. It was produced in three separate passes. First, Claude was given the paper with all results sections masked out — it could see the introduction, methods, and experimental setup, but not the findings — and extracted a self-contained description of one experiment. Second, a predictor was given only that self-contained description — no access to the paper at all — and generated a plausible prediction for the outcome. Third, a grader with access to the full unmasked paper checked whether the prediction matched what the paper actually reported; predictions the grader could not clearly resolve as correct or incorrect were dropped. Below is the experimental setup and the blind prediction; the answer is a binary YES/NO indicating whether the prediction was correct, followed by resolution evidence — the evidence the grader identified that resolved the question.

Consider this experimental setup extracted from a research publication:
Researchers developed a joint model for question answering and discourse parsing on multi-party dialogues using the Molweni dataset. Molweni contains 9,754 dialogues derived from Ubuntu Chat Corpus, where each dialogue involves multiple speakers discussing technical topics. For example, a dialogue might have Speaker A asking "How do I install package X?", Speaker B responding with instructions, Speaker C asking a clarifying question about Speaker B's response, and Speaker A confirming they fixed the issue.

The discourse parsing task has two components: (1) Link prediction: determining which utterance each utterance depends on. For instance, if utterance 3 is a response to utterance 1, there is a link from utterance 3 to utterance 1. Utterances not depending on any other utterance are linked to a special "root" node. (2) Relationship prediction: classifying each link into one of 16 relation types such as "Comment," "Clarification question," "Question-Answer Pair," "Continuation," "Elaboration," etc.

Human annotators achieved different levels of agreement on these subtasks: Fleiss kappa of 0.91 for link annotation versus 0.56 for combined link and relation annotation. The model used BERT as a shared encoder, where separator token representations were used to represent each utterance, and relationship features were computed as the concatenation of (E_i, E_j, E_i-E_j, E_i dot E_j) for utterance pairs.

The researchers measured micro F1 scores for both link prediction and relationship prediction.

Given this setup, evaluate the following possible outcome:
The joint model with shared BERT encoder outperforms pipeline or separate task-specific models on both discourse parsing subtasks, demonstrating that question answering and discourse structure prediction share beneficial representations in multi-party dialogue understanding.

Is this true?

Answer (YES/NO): YES